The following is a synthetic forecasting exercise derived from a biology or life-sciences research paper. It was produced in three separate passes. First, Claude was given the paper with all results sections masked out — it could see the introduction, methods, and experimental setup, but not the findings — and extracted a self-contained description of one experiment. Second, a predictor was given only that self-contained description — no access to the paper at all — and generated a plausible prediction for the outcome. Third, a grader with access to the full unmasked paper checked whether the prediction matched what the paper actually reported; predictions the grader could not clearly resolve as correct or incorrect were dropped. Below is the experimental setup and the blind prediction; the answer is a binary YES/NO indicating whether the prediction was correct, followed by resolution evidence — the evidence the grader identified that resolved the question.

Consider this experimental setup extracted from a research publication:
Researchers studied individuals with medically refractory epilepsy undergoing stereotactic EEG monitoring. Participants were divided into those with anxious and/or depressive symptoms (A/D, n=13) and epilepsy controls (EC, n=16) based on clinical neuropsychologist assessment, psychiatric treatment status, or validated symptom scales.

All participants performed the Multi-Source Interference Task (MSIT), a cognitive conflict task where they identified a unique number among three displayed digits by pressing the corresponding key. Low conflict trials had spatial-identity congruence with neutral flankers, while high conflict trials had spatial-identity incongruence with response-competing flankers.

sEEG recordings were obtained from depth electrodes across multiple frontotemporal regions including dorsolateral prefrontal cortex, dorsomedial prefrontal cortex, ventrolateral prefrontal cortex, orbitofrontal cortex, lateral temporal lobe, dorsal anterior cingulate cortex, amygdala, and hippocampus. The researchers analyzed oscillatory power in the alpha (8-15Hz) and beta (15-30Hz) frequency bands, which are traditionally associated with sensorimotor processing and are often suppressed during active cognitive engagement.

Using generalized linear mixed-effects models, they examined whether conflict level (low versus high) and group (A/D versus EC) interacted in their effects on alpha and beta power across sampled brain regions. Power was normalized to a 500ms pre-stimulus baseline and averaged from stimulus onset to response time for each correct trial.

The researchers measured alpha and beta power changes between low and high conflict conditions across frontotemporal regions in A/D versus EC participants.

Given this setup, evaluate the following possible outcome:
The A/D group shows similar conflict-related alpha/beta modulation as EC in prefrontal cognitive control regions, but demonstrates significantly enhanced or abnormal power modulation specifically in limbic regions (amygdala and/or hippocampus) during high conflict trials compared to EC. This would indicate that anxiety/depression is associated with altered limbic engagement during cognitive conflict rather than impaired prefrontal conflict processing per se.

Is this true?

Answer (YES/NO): NO